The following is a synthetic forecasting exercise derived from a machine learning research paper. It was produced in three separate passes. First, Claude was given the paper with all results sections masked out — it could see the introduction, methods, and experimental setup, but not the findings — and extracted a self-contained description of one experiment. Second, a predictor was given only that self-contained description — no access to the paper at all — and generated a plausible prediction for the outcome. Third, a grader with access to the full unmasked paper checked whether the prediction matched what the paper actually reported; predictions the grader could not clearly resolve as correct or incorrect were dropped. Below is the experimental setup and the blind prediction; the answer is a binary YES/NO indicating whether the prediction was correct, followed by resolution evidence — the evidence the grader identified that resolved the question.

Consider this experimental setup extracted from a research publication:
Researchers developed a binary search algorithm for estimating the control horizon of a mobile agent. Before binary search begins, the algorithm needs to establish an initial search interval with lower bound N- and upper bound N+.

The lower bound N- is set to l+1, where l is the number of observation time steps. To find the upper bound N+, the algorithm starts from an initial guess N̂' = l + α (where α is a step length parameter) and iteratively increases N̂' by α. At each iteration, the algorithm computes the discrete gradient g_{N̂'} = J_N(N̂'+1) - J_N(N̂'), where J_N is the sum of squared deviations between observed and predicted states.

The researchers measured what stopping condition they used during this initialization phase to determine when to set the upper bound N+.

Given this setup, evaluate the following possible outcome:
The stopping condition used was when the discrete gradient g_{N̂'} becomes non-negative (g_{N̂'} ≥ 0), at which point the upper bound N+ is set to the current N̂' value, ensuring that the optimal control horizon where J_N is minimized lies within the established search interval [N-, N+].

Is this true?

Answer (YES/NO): YES